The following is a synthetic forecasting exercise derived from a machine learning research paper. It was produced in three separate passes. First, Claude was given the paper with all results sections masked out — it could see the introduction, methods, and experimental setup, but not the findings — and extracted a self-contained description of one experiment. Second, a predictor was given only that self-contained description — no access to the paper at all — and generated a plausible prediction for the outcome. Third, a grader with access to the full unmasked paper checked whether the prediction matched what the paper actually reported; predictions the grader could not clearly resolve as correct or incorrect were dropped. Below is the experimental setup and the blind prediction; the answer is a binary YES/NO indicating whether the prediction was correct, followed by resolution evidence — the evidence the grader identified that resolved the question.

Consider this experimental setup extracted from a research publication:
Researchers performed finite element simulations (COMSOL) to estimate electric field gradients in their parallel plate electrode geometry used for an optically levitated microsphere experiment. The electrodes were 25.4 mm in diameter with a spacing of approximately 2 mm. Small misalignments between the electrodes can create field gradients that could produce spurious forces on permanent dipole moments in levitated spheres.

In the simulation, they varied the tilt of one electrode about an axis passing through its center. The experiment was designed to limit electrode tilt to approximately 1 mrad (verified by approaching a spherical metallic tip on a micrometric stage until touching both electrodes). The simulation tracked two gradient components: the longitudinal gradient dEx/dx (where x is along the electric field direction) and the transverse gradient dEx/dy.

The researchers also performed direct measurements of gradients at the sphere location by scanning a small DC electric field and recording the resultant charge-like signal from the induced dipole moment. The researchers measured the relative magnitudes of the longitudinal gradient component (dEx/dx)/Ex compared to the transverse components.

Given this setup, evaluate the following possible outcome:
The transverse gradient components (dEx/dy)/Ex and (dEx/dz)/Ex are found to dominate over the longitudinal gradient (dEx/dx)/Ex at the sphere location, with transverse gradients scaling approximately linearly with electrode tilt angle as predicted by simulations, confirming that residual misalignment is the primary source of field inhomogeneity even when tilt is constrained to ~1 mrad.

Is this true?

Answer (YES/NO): YES